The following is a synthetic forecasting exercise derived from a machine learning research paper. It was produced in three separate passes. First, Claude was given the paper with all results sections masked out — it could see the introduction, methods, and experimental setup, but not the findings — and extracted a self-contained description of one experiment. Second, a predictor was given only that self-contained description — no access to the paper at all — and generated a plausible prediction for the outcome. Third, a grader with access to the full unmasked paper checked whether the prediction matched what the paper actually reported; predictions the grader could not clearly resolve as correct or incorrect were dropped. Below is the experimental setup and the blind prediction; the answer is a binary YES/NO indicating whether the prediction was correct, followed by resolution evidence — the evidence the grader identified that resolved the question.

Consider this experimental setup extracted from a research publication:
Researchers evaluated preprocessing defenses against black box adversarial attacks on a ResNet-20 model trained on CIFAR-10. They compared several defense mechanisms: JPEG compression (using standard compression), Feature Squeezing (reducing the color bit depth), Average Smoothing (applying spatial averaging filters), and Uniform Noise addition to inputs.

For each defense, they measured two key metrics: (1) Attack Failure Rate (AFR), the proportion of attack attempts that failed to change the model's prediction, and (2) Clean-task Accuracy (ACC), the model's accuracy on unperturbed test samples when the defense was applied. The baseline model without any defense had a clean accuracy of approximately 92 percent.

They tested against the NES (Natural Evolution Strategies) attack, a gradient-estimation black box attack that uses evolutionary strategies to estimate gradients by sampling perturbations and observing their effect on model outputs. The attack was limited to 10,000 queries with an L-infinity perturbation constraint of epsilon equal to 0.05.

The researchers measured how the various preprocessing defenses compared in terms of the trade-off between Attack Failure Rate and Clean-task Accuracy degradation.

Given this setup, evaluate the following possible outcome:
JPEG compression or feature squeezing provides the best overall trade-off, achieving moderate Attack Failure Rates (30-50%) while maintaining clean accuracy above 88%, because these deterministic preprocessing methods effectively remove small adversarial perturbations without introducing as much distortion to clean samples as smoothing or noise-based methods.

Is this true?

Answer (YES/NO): NO